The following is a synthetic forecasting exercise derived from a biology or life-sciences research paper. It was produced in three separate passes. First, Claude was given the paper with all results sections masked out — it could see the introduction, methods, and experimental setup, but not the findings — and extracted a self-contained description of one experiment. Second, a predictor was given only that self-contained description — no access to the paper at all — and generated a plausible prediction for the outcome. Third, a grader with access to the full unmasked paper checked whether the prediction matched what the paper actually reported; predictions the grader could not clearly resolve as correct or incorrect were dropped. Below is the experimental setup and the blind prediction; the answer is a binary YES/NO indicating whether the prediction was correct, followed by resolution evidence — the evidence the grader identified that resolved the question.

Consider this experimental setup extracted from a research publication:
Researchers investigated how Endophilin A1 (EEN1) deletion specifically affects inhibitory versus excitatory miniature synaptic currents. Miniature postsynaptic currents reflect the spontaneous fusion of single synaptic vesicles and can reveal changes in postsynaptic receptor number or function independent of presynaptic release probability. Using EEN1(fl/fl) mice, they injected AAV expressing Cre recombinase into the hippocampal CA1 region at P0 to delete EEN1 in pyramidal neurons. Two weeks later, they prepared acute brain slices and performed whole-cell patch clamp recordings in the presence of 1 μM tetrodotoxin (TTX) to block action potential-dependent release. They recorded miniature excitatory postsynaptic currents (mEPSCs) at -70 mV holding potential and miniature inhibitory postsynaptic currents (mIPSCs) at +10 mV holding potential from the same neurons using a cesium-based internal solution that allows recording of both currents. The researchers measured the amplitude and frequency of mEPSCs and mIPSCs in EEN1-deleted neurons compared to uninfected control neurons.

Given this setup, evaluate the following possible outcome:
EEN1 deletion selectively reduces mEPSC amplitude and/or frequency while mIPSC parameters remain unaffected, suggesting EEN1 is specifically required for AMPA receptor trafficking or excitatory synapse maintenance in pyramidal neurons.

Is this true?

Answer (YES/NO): NO